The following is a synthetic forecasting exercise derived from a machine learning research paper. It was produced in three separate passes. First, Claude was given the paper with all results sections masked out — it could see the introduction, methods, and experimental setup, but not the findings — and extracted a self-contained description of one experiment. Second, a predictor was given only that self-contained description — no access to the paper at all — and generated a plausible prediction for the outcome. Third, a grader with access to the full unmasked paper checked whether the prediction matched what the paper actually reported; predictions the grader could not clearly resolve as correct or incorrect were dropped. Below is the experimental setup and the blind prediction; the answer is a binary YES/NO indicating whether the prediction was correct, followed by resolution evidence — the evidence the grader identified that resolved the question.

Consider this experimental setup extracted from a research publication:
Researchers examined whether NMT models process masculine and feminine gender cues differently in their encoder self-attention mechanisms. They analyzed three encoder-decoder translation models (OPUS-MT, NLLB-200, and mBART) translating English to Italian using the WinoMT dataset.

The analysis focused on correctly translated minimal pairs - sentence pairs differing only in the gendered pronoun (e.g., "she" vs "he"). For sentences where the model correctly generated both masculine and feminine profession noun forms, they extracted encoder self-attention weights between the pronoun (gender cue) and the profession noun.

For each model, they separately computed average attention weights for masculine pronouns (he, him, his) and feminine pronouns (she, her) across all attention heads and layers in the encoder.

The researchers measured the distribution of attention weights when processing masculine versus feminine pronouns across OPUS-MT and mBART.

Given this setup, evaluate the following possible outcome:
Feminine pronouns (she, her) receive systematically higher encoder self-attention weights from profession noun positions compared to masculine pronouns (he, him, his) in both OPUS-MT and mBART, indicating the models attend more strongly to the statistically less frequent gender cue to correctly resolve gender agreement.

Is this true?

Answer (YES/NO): NO